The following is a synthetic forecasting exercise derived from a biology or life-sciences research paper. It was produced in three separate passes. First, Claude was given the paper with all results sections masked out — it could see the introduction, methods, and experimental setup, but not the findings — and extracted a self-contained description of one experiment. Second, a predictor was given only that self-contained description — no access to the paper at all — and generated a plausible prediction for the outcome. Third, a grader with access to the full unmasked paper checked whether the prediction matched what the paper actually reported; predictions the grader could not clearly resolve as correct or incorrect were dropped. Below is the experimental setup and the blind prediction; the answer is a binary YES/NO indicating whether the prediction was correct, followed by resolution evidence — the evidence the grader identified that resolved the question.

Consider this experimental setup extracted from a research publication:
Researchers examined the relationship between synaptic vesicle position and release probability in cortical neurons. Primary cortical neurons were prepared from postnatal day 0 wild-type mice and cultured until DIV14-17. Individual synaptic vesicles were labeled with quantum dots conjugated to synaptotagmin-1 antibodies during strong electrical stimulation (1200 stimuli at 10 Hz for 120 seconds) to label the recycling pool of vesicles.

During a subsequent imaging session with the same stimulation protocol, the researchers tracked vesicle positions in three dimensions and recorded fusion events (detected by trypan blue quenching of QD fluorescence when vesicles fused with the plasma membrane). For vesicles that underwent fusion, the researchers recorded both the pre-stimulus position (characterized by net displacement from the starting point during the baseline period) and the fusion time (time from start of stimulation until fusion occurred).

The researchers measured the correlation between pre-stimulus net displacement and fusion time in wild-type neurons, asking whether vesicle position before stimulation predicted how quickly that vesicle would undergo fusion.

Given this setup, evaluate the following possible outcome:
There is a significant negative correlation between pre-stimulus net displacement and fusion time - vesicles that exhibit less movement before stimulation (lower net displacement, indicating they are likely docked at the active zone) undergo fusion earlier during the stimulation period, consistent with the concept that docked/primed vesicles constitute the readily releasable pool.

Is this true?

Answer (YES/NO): NO